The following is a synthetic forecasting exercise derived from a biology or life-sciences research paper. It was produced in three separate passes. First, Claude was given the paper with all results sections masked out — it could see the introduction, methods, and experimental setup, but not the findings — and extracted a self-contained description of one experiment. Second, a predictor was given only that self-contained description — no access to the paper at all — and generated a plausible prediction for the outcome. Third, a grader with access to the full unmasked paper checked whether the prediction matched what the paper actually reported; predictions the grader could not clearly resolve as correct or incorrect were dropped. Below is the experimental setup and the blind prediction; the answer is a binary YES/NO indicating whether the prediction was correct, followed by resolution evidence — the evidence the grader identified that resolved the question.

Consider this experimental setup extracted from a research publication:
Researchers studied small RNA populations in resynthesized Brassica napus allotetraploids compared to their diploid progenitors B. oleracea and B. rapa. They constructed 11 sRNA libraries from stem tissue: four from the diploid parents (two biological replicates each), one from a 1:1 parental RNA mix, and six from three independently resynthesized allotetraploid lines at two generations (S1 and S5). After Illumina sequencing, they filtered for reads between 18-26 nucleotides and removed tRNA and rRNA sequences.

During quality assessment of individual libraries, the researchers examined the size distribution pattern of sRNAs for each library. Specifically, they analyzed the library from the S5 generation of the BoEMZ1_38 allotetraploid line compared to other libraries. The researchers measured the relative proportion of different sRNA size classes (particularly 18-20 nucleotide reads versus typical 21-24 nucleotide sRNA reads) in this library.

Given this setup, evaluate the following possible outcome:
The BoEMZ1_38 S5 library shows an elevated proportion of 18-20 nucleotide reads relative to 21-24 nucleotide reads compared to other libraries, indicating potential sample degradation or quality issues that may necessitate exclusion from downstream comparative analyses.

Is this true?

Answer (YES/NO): YES